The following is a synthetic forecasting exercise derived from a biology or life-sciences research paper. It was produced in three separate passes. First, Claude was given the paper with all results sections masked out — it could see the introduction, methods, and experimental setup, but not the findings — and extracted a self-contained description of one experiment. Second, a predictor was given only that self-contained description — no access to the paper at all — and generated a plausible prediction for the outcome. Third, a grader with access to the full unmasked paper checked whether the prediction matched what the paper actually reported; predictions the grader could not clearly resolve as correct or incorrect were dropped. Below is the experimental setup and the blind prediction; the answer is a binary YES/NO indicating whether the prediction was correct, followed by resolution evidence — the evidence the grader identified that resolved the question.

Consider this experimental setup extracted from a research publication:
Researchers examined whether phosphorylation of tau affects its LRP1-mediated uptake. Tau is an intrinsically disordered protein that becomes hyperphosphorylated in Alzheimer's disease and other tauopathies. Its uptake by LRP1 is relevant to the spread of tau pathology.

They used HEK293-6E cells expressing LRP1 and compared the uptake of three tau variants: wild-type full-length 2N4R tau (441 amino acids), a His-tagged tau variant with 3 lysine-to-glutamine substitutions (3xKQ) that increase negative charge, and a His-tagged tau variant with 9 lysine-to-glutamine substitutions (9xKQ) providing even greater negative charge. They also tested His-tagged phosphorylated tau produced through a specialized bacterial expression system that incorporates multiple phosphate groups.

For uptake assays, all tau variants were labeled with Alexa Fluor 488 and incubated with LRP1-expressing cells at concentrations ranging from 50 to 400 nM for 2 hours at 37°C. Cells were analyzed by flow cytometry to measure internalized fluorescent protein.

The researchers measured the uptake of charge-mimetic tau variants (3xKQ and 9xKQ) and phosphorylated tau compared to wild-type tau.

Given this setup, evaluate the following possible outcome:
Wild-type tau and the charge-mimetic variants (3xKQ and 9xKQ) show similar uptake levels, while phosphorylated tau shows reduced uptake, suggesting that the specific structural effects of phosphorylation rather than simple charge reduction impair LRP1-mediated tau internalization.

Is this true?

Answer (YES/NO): NO